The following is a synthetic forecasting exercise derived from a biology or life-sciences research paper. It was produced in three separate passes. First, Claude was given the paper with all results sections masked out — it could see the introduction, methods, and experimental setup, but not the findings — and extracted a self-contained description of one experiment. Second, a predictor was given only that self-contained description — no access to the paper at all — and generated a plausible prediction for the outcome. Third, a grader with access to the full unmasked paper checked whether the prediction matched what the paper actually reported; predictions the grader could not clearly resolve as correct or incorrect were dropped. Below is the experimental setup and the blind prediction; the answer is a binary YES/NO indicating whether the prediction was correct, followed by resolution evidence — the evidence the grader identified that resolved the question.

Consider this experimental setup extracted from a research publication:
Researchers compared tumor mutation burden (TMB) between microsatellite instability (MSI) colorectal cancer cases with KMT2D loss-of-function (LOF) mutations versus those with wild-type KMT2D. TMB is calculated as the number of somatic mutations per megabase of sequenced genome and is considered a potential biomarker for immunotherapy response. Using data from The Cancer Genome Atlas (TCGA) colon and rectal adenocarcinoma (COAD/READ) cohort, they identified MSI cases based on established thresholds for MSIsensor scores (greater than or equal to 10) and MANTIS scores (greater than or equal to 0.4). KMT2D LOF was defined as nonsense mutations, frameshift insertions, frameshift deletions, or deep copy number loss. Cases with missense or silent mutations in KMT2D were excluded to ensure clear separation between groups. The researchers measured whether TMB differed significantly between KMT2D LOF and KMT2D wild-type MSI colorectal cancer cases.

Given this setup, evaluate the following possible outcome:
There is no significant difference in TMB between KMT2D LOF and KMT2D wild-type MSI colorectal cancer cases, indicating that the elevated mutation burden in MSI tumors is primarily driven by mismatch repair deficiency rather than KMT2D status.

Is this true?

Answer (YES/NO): NO